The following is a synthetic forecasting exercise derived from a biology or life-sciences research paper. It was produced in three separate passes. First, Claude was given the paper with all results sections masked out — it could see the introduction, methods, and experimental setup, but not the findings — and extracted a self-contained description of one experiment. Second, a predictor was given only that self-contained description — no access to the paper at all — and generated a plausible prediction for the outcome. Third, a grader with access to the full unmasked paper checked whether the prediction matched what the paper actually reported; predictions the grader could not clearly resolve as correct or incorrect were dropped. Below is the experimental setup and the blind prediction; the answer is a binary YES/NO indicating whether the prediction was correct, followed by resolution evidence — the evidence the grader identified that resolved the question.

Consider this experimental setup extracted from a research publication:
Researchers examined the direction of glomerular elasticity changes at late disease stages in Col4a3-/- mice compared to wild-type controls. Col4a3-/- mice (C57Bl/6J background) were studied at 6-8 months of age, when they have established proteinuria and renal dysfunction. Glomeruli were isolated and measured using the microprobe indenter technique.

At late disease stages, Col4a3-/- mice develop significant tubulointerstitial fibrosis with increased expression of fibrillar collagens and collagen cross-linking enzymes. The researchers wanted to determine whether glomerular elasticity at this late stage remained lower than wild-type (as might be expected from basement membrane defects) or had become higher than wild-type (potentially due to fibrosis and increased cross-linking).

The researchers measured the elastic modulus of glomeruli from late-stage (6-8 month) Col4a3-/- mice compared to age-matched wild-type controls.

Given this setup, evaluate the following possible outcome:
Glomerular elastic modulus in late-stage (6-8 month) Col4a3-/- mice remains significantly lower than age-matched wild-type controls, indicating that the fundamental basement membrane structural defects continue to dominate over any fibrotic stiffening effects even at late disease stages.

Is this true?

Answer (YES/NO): NO